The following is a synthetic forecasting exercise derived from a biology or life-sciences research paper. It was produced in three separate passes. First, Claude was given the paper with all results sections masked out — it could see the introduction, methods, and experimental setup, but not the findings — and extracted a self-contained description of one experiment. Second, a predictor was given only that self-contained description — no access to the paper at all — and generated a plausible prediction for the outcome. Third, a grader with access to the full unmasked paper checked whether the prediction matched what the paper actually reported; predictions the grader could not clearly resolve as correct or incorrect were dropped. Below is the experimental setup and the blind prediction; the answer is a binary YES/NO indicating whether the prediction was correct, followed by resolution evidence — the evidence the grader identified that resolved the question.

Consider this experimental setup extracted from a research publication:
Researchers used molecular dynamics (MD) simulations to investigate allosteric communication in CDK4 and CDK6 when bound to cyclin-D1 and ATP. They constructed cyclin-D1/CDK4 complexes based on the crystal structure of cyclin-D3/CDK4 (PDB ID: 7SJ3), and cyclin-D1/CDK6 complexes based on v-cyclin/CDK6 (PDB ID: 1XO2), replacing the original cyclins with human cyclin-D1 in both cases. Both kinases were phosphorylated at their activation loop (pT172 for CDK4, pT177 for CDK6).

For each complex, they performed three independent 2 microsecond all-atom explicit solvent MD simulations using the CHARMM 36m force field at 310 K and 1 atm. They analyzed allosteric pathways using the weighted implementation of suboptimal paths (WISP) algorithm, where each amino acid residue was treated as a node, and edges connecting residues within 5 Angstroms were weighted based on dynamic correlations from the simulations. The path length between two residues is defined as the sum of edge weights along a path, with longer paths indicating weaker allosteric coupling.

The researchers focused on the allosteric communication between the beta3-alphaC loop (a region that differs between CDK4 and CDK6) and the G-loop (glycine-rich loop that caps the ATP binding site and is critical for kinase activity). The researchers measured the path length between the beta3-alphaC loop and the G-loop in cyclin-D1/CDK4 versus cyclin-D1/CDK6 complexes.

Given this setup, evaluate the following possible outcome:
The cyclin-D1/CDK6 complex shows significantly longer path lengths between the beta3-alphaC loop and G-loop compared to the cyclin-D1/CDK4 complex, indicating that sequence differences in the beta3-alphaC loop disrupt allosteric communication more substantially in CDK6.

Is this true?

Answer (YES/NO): NO